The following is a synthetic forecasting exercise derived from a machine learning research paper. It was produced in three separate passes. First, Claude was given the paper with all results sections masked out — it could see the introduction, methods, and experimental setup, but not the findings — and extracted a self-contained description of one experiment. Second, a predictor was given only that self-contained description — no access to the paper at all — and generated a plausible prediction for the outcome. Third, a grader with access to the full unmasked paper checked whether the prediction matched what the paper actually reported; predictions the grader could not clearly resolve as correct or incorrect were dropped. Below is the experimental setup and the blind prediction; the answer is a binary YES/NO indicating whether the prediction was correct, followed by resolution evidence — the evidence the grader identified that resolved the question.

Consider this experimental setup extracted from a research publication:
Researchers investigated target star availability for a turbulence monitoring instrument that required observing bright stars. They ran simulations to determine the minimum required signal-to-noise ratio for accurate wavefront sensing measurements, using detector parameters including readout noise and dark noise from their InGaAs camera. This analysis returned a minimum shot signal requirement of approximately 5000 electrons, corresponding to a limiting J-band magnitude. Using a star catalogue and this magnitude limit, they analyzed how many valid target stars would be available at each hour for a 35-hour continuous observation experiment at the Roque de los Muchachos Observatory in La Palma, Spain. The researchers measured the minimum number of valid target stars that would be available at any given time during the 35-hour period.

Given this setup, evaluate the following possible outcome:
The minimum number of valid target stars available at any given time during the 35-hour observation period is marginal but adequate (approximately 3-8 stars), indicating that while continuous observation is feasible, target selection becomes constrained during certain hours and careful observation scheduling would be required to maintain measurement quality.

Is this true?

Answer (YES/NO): NO